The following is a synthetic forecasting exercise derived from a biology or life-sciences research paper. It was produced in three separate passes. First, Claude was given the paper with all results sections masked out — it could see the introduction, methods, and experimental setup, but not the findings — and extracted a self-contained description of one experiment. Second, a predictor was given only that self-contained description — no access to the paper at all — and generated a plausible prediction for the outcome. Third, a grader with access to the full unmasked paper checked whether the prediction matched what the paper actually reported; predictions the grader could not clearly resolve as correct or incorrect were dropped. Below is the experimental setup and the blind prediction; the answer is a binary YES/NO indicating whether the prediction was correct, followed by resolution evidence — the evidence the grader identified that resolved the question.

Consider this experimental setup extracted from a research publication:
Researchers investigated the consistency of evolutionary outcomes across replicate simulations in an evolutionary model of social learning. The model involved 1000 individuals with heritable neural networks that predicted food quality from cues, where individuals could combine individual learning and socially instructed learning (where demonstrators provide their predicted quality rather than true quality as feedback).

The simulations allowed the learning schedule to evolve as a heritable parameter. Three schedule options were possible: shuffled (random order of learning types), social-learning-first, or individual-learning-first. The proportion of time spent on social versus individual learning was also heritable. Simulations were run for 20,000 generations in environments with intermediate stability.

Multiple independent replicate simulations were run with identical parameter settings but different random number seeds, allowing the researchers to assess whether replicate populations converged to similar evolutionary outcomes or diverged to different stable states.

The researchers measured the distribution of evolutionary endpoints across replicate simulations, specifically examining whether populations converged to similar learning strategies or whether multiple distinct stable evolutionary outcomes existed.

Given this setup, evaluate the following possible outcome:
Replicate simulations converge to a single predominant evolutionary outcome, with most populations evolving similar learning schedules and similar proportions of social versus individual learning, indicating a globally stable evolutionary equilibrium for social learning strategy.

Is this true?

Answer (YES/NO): NO